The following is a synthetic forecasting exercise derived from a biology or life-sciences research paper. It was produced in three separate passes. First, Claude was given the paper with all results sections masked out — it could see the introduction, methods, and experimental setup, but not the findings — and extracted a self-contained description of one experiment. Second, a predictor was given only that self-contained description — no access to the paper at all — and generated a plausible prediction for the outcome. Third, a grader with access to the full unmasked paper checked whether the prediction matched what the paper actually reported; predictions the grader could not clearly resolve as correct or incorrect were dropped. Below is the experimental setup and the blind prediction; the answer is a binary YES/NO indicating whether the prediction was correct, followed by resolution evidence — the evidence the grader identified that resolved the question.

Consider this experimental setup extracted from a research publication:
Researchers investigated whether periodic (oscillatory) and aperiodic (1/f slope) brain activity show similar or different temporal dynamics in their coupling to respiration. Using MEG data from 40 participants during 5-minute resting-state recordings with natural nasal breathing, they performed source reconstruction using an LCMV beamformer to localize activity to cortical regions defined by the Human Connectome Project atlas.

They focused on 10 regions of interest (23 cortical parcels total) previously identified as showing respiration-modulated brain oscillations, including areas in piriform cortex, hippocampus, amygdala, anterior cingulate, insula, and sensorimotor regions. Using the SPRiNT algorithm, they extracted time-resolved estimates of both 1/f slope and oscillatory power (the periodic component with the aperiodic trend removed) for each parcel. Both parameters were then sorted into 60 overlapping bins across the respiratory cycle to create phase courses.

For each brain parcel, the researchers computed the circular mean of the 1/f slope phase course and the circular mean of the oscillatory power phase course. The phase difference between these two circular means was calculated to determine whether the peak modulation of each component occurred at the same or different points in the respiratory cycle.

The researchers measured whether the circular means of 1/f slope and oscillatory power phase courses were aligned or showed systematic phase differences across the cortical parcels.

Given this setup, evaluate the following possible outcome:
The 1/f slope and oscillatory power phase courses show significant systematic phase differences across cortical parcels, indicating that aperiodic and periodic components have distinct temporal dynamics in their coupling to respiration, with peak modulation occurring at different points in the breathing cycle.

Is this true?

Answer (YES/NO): YES